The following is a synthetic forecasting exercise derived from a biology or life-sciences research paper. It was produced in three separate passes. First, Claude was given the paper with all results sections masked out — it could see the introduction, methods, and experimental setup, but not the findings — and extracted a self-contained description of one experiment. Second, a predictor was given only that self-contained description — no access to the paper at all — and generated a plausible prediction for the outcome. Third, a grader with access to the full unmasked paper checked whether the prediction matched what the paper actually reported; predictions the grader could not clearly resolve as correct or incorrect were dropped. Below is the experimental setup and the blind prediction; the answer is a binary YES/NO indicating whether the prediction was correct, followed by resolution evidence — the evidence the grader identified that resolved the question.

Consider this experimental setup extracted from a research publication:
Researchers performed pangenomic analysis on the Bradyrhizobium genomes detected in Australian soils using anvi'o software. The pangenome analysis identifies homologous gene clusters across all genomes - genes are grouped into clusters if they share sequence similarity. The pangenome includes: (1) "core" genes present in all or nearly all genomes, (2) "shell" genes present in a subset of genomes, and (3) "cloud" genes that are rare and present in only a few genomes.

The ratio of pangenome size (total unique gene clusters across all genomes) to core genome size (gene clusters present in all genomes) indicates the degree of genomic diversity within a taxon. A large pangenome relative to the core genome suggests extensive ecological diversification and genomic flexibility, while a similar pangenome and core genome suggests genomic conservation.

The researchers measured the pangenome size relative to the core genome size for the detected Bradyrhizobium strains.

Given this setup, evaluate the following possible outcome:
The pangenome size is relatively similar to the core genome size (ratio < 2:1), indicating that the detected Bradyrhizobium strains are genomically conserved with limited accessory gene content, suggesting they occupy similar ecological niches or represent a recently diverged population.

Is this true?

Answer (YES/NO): NO